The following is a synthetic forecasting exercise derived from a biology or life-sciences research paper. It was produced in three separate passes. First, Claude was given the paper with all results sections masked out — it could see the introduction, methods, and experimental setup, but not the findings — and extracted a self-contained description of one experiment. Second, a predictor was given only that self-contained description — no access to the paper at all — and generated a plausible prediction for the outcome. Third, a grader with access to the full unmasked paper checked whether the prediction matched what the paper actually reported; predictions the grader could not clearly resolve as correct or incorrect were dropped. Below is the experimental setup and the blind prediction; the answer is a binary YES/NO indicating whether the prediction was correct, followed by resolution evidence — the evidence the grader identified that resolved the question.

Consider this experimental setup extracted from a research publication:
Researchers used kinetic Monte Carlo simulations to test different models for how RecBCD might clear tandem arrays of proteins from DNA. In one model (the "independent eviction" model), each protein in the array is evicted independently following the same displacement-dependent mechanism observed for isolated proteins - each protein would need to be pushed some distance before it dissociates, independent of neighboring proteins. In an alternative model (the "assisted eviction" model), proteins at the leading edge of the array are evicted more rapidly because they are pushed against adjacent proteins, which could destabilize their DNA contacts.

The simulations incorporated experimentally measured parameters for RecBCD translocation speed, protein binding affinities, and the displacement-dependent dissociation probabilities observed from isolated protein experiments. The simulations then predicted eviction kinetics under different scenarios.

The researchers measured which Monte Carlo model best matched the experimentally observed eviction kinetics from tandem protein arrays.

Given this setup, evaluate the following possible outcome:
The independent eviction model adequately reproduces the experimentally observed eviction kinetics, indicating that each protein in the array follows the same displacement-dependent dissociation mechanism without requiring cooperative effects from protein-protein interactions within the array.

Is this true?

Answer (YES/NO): NO